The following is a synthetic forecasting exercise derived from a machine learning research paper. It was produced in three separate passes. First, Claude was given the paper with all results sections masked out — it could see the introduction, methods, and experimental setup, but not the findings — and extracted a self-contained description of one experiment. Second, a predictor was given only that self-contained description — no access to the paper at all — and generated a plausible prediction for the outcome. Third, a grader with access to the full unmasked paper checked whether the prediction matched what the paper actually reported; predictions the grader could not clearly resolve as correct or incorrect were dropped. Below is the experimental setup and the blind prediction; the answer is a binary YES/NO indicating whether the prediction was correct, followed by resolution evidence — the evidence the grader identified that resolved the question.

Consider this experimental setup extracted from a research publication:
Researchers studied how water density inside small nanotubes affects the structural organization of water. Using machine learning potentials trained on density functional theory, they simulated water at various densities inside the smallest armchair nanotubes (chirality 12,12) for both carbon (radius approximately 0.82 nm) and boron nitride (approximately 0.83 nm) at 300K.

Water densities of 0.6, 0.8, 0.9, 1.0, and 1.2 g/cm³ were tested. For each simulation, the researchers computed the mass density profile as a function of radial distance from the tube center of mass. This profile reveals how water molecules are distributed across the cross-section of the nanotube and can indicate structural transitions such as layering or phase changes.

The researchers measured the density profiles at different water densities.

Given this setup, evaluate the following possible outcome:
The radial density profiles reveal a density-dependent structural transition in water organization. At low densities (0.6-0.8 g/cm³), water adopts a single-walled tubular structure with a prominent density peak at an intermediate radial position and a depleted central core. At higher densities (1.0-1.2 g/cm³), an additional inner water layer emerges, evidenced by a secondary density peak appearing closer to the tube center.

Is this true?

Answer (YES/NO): YES